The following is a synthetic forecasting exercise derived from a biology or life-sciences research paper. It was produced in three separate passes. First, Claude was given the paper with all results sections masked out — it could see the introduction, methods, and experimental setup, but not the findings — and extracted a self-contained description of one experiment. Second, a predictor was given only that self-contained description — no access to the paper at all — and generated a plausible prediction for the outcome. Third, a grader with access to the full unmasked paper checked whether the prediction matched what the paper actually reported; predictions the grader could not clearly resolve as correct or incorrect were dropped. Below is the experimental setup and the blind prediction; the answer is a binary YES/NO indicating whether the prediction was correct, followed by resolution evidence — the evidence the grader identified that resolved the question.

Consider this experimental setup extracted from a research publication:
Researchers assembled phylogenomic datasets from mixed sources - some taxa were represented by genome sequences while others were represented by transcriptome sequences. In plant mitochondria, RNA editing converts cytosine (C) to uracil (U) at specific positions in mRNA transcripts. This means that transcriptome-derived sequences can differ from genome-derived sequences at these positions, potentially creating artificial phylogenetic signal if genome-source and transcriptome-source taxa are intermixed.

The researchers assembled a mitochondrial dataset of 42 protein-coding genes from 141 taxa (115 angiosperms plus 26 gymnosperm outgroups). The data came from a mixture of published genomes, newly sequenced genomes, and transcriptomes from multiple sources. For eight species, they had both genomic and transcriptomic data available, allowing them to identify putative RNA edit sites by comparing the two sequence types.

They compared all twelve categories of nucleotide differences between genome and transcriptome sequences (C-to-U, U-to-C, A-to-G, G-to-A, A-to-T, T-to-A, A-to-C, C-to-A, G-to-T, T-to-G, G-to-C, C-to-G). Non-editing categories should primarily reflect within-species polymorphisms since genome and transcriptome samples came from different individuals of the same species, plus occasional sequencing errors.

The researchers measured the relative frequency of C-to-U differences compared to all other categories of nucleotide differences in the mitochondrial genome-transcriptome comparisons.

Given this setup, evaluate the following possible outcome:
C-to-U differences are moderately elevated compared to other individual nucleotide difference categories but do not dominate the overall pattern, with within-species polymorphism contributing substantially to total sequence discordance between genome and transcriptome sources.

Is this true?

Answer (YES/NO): NO